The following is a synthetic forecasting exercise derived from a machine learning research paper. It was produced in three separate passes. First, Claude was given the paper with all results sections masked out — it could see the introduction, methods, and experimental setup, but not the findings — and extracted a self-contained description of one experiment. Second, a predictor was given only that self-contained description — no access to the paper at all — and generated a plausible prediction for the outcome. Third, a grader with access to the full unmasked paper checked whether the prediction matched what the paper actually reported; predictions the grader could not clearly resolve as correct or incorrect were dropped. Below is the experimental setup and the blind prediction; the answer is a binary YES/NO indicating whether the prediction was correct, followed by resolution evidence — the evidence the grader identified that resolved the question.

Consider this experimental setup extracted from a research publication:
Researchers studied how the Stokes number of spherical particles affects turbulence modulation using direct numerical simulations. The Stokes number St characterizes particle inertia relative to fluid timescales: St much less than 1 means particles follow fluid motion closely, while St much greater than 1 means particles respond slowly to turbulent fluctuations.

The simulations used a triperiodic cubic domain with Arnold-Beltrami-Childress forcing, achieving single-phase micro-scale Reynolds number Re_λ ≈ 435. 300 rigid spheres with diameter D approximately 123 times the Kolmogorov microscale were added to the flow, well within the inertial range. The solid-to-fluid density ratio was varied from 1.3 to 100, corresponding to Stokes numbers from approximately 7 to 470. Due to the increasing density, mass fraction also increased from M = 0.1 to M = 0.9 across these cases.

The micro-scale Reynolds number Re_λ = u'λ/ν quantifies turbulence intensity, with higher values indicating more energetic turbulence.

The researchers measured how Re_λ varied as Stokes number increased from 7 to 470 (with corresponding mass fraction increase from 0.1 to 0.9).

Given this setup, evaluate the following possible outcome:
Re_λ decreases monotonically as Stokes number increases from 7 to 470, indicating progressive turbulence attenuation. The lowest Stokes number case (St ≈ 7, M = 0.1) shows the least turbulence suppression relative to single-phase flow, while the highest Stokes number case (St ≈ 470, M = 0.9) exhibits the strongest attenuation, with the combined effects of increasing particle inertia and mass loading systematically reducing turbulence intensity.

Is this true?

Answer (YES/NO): YES